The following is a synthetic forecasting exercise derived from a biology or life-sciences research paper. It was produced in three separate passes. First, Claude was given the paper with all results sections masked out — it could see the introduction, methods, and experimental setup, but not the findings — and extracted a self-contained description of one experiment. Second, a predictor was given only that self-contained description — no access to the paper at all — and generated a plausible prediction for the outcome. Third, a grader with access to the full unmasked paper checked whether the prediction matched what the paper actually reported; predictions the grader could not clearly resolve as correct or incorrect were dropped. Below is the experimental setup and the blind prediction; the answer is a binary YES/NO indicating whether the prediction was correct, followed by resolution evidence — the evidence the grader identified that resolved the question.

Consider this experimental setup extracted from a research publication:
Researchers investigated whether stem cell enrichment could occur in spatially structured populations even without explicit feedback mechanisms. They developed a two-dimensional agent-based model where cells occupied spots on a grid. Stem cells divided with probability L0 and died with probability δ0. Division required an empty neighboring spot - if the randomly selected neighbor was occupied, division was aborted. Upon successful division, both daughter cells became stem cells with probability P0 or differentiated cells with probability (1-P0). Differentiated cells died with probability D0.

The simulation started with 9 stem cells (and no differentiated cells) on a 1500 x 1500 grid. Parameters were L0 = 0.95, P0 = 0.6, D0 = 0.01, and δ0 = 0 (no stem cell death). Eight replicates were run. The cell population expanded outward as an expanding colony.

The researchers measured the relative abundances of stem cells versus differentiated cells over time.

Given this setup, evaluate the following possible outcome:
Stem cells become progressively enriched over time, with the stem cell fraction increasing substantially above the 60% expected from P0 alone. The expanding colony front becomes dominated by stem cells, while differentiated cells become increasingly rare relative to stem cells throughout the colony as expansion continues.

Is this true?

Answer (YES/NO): NO